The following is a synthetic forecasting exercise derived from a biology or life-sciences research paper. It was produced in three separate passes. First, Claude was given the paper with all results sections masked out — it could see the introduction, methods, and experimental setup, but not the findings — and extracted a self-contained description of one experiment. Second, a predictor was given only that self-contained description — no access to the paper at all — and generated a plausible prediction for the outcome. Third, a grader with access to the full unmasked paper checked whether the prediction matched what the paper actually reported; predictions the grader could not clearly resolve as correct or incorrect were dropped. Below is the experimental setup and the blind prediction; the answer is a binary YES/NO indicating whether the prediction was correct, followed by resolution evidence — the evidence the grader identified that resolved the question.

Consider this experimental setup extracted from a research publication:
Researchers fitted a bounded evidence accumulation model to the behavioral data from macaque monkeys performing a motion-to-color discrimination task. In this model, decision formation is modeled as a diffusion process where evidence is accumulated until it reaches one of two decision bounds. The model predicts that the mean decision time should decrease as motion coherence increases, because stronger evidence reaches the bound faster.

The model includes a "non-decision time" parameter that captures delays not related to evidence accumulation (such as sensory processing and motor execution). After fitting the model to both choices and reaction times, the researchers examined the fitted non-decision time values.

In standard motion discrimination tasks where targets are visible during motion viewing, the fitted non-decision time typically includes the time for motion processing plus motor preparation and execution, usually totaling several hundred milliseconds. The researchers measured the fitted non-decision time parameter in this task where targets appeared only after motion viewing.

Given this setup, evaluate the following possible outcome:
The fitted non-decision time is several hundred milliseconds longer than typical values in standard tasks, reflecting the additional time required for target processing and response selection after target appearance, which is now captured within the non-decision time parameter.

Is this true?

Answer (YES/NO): NO